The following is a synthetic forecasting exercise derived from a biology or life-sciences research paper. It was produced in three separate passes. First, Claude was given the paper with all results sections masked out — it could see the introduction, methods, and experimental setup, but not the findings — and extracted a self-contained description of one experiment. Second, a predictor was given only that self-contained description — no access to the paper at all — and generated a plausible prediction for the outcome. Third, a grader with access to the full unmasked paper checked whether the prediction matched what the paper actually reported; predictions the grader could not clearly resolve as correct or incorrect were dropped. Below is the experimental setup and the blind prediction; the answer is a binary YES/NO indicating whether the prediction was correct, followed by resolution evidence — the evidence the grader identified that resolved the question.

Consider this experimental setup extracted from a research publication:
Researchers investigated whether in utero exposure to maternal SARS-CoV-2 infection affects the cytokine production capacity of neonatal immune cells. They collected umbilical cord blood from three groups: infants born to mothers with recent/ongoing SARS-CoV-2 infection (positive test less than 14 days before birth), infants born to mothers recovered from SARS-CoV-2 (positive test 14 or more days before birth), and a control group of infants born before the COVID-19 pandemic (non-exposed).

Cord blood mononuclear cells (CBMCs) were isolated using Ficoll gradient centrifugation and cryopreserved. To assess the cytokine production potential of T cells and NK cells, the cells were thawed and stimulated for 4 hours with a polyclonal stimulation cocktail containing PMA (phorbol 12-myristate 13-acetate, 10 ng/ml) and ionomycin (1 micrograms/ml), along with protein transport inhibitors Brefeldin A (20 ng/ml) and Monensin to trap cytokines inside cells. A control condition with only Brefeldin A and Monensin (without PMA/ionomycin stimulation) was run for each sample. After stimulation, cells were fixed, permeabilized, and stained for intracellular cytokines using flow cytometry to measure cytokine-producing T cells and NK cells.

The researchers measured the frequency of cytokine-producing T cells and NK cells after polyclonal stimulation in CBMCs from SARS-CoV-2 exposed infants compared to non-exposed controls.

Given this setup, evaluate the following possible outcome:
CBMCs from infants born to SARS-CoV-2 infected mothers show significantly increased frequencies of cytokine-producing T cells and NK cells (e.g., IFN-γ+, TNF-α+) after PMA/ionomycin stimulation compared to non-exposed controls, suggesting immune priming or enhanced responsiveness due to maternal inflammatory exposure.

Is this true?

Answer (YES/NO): YES